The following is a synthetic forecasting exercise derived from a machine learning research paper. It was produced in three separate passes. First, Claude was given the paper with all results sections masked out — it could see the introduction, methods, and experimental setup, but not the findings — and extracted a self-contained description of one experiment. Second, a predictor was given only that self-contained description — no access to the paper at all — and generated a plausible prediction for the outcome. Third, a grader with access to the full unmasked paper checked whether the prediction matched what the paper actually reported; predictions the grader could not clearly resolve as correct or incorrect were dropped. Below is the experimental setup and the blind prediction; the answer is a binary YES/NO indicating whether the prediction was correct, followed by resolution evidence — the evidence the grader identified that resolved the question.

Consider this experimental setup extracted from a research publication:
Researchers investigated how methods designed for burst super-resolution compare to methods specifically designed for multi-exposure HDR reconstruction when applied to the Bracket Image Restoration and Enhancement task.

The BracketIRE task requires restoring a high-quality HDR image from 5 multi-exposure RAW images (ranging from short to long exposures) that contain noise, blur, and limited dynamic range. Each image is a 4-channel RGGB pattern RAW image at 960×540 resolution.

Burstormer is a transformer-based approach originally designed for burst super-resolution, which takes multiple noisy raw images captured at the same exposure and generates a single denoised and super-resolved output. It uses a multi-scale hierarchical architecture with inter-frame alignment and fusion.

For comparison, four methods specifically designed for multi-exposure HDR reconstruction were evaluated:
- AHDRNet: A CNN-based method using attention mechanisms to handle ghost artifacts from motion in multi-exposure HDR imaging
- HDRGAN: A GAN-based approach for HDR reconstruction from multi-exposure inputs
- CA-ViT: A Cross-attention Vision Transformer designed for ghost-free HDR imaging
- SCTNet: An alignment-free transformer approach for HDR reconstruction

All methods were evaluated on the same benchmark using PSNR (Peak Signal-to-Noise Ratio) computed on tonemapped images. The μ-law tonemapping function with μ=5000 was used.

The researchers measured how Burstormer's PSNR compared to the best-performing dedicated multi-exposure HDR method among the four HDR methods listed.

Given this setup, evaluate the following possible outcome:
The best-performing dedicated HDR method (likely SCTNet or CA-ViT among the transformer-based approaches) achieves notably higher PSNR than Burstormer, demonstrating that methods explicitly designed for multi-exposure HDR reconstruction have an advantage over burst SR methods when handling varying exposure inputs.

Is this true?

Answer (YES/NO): NO